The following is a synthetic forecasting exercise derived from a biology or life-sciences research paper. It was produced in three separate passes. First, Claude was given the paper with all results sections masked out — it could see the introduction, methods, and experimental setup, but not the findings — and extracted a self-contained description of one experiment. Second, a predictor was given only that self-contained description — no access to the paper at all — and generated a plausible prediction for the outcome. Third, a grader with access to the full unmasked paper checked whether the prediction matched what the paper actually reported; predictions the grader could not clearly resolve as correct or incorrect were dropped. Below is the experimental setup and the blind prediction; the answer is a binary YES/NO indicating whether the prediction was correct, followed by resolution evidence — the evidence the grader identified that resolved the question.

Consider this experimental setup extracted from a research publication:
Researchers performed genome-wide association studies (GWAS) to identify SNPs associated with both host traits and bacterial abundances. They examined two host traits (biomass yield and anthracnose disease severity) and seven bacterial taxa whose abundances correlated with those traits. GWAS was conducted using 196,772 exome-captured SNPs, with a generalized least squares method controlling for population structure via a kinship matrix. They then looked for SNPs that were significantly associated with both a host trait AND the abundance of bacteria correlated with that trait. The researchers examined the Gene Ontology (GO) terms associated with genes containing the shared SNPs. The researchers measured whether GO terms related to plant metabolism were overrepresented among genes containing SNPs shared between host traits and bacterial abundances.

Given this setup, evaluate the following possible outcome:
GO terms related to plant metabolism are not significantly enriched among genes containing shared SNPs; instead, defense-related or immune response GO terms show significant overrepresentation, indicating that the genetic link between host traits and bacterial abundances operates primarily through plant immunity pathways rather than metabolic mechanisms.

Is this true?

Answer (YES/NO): NO